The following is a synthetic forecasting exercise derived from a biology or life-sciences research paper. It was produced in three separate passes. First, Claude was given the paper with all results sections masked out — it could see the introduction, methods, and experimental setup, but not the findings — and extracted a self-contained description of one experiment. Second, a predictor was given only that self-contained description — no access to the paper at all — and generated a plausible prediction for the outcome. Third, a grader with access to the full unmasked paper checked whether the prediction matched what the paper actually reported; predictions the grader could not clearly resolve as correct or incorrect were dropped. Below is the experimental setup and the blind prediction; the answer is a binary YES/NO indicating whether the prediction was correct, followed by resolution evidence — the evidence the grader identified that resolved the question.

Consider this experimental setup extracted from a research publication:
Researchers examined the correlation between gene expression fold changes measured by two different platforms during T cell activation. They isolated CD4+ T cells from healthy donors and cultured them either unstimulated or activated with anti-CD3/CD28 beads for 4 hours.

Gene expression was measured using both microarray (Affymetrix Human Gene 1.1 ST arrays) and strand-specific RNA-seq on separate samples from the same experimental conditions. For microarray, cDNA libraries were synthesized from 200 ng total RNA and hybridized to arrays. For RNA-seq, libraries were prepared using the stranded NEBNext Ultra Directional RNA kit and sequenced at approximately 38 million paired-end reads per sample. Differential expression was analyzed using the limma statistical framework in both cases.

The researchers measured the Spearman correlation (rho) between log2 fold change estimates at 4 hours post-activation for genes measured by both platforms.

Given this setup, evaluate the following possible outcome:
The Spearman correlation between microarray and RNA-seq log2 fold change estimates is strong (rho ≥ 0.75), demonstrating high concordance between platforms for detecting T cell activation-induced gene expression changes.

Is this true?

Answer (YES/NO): YES